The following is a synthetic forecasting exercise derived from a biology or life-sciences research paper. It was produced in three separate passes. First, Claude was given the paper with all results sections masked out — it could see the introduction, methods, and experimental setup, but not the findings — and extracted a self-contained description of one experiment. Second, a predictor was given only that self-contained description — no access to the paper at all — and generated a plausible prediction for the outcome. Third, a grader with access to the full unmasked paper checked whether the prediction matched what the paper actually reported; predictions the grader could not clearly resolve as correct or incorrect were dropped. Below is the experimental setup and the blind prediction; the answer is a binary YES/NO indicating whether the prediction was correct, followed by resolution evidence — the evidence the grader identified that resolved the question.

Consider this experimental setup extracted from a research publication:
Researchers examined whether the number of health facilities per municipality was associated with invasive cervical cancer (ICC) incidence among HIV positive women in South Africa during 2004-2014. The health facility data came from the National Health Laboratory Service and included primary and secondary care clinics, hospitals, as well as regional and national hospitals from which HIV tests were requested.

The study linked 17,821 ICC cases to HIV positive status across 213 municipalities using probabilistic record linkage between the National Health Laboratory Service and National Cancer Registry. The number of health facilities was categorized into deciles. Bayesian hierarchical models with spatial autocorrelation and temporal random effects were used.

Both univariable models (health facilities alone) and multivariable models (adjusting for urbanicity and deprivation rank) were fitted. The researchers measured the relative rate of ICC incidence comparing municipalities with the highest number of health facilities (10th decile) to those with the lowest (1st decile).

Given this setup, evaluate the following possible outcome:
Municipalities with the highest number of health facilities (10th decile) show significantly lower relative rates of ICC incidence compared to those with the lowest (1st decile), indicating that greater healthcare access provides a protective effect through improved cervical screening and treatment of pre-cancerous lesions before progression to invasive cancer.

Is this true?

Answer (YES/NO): NO